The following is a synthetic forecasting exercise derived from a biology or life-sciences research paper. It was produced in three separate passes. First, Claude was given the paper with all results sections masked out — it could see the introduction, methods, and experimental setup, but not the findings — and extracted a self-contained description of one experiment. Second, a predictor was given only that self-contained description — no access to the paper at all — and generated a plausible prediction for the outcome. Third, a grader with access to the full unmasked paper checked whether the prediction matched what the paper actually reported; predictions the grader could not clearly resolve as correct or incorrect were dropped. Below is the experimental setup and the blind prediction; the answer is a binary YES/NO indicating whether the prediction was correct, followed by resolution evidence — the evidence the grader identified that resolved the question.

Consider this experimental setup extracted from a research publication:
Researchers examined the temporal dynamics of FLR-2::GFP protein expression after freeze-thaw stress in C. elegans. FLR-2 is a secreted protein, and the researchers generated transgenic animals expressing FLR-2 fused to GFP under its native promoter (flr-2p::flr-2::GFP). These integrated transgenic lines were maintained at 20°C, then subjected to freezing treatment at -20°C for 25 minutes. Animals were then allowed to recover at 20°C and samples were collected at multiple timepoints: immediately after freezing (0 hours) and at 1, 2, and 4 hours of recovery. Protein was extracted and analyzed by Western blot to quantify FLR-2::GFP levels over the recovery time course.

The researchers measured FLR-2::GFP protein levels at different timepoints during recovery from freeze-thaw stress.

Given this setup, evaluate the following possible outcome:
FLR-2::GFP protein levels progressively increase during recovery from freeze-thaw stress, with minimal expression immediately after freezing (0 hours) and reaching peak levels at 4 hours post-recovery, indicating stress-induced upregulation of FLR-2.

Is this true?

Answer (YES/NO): NO